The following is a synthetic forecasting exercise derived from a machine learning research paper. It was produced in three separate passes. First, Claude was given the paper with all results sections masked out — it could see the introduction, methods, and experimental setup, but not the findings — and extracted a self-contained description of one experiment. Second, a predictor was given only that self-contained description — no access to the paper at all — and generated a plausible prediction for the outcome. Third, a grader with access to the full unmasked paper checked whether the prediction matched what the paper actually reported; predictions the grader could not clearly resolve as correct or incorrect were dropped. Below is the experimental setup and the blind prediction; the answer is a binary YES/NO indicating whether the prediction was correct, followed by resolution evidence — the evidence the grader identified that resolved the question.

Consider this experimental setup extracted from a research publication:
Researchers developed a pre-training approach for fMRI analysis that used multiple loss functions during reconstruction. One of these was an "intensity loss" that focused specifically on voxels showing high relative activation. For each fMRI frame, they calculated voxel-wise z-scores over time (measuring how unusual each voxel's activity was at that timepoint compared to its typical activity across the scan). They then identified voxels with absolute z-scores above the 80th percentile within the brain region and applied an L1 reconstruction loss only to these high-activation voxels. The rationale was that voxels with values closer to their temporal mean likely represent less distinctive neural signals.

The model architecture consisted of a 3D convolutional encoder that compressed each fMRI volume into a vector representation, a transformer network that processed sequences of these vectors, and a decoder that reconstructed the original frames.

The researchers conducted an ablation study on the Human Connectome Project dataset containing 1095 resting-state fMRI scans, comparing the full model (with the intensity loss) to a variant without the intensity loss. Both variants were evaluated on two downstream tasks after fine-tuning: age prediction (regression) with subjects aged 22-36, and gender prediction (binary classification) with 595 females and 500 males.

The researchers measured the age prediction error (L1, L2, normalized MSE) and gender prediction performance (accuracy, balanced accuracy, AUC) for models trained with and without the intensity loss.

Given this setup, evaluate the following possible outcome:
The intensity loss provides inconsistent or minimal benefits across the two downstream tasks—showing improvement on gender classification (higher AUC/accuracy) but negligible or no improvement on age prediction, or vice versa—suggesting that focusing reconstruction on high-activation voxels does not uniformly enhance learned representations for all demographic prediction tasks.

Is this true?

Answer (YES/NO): NO